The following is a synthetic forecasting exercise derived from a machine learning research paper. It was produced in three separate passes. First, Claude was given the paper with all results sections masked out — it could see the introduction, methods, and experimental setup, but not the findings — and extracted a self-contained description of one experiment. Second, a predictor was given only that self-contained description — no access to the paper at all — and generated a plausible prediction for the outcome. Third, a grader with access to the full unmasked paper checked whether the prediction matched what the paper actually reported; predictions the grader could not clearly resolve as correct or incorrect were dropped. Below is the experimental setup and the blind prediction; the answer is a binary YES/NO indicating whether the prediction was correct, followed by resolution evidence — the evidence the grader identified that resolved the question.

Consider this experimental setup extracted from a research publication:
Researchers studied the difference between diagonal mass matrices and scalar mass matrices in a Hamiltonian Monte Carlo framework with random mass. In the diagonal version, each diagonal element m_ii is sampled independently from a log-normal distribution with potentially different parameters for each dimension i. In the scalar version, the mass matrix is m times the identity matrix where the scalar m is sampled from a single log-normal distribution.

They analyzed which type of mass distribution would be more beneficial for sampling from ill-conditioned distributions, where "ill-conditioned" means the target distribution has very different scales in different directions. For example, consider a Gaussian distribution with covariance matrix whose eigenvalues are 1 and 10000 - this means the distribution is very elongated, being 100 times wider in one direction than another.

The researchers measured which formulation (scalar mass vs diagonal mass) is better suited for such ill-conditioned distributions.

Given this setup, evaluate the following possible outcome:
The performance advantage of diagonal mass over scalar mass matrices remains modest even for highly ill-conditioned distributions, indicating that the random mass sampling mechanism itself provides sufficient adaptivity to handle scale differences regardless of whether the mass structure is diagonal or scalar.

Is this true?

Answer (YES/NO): NO